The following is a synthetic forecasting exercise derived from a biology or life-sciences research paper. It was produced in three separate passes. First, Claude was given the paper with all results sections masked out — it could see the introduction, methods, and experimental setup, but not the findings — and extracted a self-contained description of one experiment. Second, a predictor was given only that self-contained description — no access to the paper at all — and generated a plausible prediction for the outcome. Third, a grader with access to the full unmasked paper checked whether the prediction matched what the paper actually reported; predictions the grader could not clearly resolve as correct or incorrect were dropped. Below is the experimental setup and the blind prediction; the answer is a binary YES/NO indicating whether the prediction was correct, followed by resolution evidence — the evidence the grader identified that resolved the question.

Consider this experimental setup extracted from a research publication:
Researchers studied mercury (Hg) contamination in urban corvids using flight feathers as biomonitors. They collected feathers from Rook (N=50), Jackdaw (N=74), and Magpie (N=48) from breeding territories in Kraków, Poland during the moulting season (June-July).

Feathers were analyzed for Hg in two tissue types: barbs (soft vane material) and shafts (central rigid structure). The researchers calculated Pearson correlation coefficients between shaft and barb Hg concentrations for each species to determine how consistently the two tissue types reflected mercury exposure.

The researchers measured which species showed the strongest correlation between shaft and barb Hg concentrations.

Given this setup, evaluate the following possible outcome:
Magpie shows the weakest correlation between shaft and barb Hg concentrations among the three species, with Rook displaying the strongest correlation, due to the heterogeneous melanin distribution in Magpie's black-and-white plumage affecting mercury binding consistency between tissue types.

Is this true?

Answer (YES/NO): NO